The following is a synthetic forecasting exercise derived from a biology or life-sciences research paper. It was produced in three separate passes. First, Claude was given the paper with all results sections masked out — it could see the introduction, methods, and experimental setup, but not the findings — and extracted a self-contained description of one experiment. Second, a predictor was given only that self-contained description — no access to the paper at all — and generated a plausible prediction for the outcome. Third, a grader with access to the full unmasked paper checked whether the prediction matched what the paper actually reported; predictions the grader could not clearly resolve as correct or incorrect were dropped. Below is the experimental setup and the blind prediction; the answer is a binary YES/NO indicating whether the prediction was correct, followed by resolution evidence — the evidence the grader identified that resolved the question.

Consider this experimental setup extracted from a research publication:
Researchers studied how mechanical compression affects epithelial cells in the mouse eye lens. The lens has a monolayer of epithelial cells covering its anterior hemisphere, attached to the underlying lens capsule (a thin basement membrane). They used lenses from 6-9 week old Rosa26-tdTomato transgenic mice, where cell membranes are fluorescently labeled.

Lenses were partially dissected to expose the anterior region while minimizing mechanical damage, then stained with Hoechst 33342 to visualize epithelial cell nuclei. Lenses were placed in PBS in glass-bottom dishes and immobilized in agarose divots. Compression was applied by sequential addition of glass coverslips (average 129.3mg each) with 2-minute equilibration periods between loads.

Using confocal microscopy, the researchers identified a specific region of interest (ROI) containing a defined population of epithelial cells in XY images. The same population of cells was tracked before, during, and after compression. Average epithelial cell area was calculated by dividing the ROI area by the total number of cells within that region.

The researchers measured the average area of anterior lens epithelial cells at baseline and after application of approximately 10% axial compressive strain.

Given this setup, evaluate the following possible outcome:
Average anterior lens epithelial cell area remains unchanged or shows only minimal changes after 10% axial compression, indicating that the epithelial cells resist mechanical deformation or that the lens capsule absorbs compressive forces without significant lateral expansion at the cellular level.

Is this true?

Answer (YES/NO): NO